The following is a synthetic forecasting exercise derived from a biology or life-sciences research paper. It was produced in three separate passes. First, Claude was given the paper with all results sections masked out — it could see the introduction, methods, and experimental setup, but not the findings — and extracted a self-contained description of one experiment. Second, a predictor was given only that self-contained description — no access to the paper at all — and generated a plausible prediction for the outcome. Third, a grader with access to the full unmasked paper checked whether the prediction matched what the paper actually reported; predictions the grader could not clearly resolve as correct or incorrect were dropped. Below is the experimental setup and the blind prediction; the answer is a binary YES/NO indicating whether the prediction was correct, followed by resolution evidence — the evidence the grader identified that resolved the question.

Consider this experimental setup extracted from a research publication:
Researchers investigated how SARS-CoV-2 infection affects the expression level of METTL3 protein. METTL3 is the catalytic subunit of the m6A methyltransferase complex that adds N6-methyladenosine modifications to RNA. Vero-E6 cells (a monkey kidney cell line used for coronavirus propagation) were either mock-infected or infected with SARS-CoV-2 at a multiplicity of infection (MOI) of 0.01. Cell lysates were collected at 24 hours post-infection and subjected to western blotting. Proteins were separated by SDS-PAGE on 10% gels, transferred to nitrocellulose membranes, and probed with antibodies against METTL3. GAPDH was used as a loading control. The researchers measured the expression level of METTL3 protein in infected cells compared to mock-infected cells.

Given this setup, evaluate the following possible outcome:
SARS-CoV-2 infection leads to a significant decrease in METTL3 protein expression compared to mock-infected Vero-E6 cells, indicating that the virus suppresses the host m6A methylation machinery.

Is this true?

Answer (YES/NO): NO